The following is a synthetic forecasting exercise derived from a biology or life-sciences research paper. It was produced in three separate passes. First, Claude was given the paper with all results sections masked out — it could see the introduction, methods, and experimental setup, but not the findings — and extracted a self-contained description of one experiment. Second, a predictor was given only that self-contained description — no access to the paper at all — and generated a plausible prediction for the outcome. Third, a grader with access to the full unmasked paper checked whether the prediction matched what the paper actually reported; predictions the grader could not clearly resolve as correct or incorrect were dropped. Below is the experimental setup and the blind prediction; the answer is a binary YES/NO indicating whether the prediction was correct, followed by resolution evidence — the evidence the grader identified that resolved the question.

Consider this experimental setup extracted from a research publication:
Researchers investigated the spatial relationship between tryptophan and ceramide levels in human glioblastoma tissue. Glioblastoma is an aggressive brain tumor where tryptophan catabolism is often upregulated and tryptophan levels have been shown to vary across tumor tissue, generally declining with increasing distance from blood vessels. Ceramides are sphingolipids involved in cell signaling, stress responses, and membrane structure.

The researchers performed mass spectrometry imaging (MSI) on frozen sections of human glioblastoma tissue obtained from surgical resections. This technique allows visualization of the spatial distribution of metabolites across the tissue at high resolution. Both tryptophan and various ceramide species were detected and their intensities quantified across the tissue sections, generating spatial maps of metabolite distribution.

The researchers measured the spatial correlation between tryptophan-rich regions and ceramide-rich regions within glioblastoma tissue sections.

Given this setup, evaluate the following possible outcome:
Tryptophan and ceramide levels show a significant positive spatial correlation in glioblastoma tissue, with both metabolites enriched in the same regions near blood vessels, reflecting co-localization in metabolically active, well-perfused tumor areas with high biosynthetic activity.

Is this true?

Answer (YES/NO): NO